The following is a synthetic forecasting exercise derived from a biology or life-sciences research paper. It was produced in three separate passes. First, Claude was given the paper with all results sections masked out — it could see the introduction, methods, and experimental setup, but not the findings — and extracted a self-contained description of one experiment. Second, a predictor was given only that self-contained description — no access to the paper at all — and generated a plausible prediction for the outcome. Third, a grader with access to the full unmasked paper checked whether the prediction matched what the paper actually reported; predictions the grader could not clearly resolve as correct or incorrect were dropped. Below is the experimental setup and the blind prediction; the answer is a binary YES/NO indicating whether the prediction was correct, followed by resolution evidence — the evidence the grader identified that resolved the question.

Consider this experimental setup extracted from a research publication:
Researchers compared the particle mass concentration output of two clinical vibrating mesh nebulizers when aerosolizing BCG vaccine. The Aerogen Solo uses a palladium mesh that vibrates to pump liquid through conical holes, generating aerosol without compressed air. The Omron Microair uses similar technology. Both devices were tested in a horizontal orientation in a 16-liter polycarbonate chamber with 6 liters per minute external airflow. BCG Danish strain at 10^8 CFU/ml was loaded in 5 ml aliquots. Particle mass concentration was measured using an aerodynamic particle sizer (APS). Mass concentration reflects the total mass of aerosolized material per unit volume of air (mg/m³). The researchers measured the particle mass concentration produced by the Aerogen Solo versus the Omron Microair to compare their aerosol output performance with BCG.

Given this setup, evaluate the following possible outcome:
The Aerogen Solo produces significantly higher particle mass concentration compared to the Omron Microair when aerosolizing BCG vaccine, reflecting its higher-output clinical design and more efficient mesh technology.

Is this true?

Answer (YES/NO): NO